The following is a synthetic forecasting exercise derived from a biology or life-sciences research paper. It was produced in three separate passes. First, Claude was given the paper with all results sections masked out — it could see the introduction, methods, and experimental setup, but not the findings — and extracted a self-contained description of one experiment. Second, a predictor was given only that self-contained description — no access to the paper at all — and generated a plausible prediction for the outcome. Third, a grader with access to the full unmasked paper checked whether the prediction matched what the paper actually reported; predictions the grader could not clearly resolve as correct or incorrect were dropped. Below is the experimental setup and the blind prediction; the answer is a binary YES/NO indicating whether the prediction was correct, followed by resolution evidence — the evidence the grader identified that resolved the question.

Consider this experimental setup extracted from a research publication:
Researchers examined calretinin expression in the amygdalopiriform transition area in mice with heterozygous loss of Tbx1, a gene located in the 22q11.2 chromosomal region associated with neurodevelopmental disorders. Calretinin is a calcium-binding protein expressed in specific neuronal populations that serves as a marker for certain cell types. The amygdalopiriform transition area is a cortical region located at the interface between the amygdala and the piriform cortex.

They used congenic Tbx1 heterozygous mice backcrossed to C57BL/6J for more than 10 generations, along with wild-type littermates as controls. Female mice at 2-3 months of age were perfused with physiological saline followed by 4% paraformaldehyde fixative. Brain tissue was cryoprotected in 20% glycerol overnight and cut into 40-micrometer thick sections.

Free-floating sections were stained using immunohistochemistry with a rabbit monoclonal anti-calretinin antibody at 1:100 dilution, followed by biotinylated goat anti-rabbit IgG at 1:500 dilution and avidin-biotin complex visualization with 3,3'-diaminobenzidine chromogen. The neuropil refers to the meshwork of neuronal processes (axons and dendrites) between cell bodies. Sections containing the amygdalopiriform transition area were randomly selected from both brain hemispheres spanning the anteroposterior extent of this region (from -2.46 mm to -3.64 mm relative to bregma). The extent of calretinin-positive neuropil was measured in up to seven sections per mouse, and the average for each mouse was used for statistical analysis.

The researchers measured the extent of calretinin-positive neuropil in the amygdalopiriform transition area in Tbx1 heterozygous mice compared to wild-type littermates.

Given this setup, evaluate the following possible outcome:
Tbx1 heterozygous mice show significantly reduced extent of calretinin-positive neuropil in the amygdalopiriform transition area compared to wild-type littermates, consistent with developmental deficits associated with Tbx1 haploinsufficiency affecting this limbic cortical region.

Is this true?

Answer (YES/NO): YES